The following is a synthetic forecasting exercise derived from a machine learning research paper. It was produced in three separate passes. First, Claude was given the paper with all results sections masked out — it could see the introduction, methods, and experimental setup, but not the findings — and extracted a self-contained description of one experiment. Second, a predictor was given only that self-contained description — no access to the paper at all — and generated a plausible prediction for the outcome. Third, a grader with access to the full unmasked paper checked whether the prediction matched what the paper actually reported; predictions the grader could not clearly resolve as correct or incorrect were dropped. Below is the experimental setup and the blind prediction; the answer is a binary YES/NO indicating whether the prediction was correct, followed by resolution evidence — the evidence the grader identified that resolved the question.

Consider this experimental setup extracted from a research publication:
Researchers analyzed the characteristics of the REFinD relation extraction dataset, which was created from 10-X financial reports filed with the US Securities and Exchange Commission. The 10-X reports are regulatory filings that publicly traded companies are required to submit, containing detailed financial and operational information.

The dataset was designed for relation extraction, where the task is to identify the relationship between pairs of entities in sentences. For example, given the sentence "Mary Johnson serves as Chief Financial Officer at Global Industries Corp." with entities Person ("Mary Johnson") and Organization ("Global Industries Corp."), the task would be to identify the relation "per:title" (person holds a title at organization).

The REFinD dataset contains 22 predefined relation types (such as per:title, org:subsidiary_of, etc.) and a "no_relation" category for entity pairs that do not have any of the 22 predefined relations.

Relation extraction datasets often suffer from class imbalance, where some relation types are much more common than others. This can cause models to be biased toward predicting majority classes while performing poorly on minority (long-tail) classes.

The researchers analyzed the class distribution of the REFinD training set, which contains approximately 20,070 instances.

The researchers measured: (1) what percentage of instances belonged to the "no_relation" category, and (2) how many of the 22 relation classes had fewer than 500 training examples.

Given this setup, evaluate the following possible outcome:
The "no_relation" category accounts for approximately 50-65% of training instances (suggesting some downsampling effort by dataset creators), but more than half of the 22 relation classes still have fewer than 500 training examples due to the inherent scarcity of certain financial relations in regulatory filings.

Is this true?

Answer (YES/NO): NO